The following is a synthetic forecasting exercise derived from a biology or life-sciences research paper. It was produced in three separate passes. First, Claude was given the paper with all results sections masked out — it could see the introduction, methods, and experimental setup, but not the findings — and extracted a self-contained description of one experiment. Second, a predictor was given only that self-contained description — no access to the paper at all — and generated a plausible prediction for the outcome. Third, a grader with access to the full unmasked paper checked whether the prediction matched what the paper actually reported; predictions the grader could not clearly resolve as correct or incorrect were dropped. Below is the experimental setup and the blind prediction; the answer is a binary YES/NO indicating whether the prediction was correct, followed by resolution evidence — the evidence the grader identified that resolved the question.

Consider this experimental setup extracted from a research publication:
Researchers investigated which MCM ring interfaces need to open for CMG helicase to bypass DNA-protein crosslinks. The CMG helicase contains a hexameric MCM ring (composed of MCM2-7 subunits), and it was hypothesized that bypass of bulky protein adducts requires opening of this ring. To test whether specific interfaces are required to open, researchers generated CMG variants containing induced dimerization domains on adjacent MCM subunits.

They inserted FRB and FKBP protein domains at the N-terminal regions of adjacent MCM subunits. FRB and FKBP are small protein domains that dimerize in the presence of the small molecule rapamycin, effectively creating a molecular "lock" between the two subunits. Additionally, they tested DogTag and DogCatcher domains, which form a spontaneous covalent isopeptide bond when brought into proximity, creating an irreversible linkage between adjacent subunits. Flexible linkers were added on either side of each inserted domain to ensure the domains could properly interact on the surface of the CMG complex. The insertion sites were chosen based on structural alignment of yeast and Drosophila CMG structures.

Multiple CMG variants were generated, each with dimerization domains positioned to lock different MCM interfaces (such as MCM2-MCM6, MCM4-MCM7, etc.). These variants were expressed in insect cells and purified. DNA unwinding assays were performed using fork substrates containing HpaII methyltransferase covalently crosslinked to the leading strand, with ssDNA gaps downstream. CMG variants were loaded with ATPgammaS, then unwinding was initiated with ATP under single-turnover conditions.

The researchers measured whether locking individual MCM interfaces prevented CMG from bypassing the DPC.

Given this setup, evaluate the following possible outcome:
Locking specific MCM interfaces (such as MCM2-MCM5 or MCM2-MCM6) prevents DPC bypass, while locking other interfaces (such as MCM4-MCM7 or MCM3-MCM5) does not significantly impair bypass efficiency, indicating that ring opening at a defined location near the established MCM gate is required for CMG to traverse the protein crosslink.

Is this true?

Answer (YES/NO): NO